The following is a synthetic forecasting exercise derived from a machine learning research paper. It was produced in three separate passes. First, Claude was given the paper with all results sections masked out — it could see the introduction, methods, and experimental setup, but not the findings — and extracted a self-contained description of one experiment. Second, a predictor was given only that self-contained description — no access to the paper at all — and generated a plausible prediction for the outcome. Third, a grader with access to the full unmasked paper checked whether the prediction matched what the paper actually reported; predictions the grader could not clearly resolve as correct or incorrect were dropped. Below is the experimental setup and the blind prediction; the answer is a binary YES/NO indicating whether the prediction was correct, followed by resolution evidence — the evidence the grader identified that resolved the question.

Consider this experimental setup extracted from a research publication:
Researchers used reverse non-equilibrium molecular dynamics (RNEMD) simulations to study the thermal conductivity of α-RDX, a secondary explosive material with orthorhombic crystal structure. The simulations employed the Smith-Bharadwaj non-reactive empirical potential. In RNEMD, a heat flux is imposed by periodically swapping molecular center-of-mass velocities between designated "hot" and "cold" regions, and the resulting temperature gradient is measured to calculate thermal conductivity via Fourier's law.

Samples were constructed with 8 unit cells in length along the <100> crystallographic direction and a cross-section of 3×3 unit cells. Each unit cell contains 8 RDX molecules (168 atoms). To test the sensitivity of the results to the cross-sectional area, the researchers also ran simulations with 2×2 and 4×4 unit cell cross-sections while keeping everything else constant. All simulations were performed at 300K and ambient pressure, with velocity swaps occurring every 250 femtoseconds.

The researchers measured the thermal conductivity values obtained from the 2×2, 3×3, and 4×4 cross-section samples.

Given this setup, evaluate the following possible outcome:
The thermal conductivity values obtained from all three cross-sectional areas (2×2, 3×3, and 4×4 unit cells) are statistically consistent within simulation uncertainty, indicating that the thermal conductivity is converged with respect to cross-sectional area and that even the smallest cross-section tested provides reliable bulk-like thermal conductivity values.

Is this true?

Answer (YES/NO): NO